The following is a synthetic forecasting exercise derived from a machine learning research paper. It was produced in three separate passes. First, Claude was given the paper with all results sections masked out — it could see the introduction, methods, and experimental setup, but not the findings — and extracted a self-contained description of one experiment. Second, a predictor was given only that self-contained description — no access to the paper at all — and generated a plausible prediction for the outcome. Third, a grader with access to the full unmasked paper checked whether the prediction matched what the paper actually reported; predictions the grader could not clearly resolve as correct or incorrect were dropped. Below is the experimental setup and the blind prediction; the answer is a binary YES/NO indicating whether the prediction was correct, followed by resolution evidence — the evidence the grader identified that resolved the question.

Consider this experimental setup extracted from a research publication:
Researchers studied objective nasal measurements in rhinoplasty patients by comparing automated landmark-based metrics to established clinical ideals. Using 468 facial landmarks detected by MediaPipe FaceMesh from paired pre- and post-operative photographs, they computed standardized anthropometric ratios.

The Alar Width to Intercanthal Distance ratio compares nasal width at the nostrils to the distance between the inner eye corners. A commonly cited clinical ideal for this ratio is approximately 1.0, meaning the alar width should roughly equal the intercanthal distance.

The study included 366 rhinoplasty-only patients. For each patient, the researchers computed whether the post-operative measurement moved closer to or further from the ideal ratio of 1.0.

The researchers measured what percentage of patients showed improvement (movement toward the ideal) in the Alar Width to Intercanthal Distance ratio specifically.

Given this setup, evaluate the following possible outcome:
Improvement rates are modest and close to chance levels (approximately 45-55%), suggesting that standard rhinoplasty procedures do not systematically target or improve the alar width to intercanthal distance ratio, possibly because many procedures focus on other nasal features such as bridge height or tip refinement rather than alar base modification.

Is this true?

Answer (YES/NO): NO